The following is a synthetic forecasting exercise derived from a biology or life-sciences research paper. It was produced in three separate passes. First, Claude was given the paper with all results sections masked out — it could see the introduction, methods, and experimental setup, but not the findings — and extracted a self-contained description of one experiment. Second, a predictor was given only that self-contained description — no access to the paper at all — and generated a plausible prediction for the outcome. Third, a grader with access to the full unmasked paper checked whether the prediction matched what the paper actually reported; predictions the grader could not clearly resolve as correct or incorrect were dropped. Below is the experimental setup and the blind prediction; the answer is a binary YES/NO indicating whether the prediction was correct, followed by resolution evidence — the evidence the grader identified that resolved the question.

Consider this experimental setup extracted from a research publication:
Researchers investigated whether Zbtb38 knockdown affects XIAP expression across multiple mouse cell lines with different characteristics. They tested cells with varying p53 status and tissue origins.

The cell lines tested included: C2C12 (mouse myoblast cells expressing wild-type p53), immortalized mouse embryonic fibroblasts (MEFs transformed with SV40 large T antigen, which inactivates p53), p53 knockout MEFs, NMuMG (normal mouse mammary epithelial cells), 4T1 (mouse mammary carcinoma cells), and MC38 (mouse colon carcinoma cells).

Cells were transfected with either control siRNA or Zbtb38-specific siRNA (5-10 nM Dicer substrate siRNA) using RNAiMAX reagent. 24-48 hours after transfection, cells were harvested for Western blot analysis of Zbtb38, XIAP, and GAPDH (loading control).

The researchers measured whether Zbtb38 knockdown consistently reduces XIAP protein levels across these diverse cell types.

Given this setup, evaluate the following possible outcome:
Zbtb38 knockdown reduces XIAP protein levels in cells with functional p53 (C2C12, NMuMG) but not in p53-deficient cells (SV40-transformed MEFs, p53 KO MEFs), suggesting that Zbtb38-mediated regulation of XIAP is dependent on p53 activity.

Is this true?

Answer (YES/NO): NO